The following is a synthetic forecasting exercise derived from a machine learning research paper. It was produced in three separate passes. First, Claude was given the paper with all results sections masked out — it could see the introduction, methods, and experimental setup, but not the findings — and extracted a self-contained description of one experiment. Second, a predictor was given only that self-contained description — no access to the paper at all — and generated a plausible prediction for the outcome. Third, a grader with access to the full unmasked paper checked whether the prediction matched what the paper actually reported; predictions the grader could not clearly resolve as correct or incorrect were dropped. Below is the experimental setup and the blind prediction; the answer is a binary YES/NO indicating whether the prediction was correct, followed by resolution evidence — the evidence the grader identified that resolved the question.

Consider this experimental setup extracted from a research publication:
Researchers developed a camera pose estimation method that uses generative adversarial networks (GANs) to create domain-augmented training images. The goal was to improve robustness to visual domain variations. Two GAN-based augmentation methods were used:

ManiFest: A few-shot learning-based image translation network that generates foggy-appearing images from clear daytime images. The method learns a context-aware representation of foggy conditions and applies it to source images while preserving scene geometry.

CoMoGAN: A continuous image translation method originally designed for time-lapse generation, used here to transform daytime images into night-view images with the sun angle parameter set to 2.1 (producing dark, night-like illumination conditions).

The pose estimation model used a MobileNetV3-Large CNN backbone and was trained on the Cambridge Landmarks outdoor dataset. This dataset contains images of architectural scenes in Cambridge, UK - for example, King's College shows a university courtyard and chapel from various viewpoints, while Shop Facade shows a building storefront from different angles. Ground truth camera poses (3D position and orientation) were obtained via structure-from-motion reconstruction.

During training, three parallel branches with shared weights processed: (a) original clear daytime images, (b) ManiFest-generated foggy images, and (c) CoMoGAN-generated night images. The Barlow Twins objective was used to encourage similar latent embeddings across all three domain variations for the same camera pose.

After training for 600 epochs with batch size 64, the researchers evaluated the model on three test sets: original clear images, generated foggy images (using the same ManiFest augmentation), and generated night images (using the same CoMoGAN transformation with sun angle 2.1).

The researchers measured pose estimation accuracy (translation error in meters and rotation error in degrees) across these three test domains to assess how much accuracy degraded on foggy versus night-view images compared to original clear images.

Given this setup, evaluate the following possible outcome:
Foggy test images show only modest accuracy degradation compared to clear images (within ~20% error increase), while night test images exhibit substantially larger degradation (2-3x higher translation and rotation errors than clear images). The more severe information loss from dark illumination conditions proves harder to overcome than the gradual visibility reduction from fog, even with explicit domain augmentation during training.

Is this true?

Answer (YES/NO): NO